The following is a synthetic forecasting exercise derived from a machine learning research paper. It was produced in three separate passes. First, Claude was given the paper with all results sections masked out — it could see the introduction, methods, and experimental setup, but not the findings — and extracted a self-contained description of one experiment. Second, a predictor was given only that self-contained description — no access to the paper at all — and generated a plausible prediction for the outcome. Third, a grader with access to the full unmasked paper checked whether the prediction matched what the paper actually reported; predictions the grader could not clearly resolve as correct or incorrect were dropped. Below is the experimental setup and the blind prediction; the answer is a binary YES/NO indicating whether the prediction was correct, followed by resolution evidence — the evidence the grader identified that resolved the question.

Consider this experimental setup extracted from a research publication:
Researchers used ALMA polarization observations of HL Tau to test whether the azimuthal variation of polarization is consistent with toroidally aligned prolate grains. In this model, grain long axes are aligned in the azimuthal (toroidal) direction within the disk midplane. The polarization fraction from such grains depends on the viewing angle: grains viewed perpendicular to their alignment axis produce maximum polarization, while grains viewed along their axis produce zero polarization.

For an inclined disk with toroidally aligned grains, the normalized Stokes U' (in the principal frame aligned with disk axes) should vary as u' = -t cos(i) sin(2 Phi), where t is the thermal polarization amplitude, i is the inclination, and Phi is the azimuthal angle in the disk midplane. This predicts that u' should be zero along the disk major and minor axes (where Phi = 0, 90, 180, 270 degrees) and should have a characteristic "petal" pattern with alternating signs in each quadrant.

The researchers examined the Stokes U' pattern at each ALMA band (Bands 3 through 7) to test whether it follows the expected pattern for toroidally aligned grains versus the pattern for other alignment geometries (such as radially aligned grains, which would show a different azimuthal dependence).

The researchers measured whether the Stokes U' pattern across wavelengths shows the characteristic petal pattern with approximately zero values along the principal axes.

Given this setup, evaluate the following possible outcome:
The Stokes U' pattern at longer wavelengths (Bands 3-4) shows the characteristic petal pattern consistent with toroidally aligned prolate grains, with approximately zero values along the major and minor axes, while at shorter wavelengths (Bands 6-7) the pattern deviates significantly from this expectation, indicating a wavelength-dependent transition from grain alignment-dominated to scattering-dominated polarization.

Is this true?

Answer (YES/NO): NO